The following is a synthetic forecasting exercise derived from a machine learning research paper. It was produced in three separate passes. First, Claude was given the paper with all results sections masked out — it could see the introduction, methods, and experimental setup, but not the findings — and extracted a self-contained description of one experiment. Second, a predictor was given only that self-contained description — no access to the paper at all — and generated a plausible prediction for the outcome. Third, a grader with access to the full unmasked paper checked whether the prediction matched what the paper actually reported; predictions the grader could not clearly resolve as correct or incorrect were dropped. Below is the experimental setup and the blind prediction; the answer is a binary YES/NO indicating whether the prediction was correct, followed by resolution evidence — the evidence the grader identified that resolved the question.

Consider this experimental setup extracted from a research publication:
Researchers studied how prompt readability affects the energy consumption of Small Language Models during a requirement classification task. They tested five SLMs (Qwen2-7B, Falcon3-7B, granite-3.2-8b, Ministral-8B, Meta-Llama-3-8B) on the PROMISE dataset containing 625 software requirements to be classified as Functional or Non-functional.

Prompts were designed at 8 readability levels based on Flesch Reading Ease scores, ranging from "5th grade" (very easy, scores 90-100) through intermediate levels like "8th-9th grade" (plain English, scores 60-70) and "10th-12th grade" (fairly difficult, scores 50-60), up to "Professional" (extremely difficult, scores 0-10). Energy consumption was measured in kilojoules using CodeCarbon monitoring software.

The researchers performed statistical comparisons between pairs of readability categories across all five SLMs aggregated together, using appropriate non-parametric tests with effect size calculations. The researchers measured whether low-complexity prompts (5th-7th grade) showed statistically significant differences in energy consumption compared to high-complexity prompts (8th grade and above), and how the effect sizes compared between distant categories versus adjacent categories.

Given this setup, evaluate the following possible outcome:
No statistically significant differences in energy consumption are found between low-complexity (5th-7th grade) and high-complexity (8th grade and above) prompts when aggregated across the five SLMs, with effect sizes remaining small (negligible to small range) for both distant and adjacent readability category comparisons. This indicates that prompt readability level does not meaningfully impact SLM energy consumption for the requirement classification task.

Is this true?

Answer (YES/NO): NO